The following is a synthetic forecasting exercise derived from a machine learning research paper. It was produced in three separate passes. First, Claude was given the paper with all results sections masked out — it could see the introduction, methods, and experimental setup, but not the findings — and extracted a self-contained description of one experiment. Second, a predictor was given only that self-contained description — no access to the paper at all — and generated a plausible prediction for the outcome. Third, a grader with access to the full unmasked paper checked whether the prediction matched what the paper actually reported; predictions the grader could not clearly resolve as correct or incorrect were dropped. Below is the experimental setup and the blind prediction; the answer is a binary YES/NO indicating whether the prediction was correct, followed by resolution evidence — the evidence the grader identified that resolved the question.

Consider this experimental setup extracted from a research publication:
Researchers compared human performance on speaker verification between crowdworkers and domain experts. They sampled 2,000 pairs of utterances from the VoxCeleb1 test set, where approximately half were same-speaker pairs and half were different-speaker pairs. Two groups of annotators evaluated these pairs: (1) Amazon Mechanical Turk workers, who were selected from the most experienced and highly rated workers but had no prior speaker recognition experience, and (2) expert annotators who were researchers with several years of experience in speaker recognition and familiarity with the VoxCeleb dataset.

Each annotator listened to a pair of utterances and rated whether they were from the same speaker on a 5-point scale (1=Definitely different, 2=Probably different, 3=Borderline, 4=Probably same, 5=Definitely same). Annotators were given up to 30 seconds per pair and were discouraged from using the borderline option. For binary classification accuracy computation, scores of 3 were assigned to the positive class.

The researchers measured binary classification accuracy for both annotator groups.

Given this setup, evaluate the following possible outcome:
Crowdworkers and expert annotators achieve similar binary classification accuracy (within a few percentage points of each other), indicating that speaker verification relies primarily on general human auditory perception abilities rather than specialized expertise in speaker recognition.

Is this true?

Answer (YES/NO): NO